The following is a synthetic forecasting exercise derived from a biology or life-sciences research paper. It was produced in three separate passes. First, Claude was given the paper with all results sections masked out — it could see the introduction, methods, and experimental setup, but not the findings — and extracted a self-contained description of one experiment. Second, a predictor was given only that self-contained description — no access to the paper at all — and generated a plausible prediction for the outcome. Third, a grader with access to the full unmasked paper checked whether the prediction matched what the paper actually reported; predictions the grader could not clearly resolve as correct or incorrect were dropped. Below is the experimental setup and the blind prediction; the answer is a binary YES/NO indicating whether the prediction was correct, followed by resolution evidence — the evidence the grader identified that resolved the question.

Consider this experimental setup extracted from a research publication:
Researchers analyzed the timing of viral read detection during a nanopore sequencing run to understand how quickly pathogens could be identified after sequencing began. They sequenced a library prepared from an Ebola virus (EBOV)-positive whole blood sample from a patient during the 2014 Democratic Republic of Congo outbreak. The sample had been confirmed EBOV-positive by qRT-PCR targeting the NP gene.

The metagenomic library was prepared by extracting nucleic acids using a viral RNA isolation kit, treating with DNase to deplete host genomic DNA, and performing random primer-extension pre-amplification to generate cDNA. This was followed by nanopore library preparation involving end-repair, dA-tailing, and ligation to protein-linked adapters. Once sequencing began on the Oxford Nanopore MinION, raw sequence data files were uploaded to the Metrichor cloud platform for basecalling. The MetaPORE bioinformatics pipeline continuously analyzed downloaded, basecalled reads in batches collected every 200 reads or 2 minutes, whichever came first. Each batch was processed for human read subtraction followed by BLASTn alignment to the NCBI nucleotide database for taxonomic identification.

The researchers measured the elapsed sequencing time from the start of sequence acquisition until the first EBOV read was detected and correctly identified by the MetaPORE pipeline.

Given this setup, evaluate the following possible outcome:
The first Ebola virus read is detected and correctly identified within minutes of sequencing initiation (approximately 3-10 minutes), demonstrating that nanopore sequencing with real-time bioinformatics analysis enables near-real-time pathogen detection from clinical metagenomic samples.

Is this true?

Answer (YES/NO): YES